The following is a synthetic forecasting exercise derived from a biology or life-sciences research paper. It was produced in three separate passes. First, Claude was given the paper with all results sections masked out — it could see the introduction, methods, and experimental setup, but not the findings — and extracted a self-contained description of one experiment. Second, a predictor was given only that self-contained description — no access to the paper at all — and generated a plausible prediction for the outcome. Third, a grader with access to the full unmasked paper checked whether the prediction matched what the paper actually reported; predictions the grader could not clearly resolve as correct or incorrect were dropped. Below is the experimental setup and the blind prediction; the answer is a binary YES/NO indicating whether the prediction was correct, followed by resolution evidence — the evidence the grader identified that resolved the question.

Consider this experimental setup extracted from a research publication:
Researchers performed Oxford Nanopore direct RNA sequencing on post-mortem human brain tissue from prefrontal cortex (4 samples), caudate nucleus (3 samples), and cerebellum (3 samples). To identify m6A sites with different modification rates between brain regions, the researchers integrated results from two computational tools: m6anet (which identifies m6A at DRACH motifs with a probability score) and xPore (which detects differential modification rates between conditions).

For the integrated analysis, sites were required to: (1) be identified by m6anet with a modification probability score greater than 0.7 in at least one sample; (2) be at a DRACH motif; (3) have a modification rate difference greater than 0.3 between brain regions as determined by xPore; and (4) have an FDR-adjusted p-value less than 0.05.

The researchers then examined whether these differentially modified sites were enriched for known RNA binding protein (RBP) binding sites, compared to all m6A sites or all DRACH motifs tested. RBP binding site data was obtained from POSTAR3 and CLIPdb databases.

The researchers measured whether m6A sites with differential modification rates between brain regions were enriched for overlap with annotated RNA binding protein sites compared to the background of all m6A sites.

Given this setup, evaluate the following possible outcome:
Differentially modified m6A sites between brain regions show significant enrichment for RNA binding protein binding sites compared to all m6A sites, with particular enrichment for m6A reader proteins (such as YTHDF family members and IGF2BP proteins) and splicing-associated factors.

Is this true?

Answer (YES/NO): NO